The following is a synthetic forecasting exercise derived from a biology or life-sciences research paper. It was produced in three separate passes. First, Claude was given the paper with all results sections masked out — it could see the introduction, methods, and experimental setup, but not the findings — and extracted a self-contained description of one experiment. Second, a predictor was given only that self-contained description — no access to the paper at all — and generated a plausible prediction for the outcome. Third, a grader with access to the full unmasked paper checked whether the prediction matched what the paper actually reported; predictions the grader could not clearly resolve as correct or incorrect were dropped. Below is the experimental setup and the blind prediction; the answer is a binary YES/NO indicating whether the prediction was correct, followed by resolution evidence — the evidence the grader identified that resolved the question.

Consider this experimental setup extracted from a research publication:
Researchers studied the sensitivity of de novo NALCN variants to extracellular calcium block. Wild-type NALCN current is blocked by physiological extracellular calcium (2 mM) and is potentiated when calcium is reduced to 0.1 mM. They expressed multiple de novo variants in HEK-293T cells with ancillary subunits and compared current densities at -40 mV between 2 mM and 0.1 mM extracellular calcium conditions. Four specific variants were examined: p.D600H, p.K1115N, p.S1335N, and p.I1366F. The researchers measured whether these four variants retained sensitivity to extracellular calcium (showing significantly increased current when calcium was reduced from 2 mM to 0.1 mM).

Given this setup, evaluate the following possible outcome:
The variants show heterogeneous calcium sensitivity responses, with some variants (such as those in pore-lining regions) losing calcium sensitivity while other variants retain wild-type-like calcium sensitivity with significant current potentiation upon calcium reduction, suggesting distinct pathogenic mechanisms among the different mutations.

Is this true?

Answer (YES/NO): NO